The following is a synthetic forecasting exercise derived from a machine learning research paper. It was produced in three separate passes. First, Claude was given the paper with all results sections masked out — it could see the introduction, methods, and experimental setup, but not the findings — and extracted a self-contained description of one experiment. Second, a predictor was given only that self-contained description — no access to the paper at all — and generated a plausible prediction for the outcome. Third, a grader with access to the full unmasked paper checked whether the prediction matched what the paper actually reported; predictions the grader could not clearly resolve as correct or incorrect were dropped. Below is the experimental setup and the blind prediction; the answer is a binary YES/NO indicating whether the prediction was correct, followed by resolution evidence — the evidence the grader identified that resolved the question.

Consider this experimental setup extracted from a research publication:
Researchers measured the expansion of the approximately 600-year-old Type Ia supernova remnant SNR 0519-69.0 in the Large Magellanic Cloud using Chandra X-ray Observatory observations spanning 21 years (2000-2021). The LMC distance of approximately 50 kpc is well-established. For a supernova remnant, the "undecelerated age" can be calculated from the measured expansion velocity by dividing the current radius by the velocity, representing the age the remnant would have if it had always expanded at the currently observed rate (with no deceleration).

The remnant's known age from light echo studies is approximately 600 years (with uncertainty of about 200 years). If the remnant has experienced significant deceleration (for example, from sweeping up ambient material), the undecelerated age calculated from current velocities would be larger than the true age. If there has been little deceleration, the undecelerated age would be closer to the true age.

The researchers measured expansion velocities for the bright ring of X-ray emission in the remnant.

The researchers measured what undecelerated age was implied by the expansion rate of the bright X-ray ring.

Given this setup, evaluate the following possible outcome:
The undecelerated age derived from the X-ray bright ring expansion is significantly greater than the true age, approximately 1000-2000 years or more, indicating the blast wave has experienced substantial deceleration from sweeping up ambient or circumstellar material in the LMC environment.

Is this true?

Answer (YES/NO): YES